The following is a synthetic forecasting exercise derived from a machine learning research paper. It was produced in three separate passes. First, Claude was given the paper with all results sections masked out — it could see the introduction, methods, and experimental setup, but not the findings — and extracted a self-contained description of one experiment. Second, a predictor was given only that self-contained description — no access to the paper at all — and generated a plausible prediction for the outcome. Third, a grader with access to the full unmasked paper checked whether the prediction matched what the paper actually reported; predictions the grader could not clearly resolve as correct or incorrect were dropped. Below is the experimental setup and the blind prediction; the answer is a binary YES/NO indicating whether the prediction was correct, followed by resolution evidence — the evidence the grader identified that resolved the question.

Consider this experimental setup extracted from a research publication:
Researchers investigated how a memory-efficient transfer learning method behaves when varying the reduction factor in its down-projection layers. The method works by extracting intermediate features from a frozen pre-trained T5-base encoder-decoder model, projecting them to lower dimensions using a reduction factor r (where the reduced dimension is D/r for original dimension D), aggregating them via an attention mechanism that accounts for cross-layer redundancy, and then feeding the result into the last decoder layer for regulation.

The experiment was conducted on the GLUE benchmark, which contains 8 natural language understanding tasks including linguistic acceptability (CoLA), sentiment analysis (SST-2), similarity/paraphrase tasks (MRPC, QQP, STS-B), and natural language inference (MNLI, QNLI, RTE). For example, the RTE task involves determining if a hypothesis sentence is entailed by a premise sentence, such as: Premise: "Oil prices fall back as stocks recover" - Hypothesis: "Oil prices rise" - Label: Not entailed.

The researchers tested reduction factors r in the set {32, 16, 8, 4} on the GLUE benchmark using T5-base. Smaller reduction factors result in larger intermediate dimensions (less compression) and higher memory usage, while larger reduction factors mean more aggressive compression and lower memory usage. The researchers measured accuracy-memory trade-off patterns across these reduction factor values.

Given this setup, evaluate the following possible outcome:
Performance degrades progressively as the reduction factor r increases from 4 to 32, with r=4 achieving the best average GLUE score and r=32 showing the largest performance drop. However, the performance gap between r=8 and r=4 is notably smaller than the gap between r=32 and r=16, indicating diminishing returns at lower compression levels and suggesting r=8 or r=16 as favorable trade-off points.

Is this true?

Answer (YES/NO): NO